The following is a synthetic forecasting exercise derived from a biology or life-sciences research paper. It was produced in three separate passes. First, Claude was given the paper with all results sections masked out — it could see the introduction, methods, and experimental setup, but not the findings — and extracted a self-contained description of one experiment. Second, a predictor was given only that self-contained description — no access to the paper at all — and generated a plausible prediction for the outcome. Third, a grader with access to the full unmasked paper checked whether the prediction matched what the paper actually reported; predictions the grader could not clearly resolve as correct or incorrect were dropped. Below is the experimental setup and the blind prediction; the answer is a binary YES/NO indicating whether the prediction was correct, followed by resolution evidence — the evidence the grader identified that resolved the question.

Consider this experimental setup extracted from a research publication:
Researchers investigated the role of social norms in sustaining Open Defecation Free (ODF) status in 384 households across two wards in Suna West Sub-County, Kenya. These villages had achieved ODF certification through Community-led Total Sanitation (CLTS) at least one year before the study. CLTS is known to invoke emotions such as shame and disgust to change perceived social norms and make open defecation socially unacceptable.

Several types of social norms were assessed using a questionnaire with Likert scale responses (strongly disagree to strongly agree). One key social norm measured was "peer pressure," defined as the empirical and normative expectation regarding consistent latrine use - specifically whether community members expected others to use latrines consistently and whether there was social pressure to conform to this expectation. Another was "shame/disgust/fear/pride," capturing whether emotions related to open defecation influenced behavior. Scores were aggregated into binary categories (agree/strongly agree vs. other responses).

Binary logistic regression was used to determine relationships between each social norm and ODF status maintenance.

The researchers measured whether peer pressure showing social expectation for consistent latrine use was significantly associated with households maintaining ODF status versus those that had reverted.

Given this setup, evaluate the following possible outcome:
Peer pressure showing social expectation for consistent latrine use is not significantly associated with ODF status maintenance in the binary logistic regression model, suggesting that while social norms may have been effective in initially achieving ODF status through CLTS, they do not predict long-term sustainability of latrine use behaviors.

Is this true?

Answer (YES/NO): YES